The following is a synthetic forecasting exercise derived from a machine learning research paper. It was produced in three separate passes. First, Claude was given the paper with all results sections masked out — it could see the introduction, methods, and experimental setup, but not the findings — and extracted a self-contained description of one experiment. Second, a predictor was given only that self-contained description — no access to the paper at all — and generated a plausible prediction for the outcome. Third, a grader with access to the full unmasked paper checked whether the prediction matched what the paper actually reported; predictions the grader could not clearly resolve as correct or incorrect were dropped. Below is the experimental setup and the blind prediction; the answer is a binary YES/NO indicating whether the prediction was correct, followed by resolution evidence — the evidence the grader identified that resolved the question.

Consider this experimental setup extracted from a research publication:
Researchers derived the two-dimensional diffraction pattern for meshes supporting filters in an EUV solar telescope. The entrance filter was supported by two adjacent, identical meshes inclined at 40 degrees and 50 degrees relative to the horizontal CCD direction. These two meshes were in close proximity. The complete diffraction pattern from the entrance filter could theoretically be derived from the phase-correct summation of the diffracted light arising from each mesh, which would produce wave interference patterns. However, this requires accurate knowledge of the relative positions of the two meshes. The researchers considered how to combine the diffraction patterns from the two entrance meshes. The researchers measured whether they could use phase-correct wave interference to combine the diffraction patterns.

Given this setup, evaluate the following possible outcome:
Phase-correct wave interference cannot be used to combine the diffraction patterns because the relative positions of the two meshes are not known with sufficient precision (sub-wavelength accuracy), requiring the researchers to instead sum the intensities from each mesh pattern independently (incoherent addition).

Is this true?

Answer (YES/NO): YES